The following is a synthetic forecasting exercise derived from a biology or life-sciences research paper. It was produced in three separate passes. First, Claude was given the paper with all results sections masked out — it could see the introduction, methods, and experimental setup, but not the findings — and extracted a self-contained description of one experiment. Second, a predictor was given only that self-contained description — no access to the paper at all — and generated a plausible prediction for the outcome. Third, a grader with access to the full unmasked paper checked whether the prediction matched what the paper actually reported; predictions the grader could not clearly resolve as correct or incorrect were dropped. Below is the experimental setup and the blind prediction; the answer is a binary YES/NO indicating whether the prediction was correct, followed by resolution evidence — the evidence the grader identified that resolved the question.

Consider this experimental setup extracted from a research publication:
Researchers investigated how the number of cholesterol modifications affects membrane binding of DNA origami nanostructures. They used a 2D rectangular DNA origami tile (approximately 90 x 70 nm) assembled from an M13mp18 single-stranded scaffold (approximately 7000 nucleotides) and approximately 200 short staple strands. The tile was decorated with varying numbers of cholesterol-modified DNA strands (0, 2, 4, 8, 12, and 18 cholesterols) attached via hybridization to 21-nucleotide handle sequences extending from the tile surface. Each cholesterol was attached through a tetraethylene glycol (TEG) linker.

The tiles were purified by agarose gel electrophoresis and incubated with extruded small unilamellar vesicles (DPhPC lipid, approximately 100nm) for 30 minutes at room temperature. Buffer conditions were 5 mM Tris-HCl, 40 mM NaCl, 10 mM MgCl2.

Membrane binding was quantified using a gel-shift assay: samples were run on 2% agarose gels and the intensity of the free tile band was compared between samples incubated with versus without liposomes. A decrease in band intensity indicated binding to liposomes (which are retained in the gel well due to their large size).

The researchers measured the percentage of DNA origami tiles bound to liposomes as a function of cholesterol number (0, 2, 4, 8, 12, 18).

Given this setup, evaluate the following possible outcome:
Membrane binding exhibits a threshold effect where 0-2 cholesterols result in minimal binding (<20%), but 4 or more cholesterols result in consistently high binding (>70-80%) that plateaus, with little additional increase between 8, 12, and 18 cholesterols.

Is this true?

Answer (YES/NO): NO